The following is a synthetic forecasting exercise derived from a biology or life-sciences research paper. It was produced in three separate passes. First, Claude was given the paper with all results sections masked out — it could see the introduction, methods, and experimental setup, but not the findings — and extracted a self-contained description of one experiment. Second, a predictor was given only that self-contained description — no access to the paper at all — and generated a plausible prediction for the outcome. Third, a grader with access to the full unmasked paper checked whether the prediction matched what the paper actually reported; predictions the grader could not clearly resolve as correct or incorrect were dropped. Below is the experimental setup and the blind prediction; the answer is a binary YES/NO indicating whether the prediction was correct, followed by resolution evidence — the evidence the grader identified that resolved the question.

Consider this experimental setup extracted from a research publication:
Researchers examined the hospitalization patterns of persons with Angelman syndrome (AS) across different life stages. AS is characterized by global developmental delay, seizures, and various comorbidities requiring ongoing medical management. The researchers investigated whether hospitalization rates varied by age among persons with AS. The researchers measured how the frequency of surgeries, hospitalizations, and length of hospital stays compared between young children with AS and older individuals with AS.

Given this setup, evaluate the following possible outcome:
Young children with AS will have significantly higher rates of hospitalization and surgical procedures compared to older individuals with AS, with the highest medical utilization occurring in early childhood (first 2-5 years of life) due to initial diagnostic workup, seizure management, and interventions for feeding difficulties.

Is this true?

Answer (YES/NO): NO